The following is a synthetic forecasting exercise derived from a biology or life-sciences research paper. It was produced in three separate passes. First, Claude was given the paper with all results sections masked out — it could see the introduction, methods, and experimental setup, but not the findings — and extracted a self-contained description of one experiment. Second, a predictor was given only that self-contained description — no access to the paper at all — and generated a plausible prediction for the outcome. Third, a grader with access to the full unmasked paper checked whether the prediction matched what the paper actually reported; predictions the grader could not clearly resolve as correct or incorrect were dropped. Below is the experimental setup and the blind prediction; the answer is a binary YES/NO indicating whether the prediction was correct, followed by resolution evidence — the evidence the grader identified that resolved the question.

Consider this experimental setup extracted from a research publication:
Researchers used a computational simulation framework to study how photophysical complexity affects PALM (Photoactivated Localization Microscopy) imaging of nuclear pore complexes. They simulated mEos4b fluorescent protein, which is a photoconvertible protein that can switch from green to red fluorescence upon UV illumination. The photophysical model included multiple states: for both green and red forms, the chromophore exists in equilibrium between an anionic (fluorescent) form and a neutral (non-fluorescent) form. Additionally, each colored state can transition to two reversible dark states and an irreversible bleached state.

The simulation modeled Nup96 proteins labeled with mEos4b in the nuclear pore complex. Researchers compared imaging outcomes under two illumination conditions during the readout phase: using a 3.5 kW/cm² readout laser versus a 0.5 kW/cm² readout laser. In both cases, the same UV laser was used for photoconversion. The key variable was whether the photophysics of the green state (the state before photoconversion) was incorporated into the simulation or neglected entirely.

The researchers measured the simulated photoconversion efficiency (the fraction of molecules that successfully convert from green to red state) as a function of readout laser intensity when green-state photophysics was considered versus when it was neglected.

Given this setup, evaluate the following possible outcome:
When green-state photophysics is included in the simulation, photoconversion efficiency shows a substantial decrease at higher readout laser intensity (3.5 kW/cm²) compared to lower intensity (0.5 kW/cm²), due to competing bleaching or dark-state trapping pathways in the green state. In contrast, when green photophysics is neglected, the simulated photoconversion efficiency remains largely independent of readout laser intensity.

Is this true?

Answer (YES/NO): YES